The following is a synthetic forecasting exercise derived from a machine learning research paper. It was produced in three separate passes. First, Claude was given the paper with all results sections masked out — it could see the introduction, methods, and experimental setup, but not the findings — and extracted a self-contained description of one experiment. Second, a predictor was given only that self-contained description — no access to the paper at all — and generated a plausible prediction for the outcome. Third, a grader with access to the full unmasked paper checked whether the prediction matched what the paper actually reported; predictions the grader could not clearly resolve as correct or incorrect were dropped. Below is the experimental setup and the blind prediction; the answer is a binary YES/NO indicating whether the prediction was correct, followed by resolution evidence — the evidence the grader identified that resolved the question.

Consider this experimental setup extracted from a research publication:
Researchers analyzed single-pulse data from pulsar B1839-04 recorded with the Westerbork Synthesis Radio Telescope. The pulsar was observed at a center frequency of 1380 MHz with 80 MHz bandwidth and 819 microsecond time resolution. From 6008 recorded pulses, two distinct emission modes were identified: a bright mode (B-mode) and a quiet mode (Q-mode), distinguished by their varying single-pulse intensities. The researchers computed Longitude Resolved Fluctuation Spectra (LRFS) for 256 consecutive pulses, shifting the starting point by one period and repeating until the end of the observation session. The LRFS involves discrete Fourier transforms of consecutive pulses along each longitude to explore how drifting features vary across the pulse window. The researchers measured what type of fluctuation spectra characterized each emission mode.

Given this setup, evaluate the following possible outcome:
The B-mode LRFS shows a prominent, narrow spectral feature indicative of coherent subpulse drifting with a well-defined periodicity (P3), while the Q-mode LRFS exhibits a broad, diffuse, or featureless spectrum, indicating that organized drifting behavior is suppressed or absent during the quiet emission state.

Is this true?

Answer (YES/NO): NO